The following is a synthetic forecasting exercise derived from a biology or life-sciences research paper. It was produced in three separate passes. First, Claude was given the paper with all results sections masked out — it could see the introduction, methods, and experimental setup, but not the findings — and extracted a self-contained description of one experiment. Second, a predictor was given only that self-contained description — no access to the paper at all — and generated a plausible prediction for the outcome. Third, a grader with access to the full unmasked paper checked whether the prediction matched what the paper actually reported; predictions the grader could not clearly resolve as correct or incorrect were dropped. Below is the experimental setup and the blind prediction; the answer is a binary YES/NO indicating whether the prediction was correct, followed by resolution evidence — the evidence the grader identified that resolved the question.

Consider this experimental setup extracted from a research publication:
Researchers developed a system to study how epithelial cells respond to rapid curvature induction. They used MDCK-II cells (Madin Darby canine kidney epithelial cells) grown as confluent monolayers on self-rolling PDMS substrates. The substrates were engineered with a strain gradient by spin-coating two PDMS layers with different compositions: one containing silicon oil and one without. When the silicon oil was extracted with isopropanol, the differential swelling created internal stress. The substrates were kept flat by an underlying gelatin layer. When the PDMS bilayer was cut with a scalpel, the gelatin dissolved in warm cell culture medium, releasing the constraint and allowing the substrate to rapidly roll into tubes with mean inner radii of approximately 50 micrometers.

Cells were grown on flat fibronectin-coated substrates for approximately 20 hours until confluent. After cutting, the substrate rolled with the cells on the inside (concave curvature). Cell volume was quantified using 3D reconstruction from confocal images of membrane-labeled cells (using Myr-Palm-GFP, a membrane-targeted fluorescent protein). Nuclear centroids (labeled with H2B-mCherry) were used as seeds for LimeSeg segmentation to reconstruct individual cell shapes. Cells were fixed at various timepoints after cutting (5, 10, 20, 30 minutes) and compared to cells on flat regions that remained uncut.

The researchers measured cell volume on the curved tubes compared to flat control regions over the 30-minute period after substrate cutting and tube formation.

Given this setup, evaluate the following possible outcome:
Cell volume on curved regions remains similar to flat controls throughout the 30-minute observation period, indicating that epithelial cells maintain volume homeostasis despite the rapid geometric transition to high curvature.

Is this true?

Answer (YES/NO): NO